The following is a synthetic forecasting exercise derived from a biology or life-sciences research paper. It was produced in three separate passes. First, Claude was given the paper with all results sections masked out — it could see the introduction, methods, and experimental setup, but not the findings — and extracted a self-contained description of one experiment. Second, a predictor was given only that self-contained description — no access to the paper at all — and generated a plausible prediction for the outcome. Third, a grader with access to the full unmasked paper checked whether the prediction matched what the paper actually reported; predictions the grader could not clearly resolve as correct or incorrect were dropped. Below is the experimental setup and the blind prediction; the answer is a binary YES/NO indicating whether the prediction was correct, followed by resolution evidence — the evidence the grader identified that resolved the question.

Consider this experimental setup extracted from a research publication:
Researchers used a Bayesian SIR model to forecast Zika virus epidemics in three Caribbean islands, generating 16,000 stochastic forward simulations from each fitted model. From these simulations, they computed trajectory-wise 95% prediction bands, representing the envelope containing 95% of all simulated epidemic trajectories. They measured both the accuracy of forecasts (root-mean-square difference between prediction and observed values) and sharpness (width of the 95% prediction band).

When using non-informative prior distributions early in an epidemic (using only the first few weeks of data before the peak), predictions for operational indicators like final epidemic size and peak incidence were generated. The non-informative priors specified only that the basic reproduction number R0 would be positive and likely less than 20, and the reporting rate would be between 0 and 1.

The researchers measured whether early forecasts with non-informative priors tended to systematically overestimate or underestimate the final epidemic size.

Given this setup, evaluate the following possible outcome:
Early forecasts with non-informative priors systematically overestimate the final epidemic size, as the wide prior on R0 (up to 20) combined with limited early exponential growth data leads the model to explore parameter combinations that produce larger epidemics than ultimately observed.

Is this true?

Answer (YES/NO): YES